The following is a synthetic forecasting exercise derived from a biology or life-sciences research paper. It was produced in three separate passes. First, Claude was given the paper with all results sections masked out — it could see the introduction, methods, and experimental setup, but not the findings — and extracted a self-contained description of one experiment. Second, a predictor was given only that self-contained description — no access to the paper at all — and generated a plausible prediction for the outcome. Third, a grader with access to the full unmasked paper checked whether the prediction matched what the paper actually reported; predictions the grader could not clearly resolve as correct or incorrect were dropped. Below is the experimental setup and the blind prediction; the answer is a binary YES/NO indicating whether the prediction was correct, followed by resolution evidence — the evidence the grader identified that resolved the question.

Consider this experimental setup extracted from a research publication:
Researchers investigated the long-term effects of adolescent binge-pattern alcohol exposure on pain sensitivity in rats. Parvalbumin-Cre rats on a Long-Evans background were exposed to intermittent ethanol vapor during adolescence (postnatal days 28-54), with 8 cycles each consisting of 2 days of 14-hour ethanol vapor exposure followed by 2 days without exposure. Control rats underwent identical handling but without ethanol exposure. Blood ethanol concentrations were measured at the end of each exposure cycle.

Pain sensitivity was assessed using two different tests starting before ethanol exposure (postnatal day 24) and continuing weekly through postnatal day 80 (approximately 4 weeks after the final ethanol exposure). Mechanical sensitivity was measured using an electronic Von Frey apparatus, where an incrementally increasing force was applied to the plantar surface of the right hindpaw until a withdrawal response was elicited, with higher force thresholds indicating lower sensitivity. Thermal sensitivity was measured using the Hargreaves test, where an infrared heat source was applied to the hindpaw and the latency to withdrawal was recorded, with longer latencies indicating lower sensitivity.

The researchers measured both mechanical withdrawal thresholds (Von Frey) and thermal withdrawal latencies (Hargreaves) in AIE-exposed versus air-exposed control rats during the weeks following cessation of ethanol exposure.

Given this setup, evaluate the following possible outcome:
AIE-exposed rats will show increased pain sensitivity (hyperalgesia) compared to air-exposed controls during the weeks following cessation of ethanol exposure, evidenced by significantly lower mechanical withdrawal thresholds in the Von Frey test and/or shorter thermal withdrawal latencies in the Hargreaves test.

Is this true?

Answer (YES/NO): YES